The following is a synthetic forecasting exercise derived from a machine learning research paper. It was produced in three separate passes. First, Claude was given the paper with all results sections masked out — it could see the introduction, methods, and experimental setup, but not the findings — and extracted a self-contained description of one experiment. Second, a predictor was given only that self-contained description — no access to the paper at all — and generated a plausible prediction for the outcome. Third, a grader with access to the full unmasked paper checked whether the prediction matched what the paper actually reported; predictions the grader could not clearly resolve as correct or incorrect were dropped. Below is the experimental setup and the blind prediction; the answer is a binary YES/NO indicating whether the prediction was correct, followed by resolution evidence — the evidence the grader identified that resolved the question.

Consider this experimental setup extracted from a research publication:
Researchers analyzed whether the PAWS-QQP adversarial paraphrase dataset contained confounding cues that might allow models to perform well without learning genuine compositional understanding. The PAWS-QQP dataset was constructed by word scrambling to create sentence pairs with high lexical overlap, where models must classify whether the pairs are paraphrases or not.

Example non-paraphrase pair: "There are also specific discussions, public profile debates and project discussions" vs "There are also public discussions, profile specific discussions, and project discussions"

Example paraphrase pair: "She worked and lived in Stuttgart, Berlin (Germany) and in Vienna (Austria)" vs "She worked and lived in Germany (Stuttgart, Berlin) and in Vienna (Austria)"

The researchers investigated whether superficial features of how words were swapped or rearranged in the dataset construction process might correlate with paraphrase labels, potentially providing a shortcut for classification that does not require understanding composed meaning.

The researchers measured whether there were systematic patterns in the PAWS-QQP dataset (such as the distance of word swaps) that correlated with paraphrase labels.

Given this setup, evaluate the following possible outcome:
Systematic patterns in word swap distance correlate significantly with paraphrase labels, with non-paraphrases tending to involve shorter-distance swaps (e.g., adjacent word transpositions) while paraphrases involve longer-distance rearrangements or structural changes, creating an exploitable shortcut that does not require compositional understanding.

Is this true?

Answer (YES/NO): NO